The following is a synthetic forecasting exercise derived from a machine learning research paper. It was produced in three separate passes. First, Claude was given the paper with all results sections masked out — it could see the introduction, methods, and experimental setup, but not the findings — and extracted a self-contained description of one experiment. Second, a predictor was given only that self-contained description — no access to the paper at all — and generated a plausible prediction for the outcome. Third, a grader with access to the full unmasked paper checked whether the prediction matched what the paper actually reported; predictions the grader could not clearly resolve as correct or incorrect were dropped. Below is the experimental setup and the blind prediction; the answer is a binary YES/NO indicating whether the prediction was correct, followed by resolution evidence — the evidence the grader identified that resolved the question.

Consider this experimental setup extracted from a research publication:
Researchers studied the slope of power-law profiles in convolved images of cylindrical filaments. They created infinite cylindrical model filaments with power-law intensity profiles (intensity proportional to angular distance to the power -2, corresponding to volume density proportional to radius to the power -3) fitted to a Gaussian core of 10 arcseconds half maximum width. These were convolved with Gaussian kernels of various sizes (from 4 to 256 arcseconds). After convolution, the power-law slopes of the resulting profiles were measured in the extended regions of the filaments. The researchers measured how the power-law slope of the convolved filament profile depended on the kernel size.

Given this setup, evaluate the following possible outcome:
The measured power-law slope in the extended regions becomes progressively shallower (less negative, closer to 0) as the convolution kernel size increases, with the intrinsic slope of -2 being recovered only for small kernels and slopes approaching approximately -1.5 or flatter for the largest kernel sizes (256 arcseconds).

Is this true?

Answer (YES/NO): NO